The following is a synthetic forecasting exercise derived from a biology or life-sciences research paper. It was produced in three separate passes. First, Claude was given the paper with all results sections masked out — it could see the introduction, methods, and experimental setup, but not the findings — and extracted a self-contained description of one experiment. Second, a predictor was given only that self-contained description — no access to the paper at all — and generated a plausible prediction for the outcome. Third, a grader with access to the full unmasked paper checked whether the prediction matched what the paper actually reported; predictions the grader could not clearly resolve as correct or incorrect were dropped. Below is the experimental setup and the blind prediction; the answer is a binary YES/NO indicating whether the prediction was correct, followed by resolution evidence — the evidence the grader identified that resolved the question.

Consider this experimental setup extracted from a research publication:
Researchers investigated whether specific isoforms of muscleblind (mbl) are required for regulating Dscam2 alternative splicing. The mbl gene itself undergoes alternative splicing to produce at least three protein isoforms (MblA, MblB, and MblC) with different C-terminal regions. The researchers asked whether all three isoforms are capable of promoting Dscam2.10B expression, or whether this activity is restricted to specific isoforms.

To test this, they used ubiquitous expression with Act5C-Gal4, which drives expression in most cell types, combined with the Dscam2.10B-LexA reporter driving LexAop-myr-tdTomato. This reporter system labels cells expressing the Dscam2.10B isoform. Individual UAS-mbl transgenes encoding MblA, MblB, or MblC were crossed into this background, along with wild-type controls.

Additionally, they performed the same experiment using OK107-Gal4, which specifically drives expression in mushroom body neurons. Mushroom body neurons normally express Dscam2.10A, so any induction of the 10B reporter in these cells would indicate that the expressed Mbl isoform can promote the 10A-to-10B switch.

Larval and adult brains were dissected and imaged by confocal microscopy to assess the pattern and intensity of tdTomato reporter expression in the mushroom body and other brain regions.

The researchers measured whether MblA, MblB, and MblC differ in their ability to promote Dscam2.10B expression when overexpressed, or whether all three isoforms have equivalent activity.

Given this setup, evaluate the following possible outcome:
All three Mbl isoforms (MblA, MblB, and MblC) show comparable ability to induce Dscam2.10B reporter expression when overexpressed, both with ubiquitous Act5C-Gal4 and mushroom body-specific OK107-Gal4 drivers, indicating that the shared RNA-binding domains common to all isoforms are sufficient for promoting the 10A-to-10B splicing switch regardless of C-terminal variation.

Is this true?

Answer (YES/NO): NO